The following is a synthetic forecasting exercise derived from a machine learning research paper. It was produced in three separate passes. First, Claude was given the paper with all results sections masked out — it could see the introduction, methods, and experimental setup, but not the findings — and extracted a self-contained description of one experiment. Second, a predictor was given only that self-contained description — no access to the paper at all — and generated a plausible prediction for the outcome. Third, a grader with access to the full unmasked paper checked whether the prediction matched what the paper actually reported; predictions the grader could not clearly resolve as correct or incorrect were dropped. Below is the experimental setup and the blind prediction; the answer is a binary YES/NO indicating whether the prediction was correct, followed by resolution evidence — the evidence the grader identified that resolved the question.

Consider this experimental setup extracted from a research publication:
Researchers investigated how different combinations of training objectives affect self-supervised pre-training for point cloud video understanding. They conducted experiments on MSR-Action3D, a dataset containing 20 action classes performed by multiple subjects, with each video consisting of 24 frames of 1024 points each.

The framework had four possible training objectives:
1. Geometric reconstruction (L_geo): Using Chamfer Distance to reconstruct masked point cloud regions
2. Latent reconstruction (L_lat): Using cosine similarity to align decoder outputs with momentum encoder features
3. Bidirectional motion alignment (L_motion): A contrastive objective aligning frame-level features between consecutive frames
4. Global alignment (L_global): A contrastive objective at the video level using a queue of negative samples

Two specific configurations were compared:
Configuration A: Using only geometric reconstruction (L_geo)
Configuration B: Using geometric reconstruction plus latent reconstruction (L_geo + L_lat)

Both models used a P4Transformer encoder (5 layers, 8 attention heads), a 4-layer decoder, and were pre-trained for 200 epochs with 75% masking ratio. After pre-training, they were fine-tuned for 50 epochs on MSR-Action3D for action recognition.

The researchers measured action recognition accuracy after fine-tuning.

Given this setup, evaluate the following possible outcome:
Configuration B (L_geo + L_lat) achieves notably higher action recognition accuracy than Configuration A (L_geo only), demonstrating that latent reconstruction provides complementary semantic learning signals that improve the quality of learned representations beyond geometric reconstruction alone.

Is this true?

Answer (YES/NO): NO